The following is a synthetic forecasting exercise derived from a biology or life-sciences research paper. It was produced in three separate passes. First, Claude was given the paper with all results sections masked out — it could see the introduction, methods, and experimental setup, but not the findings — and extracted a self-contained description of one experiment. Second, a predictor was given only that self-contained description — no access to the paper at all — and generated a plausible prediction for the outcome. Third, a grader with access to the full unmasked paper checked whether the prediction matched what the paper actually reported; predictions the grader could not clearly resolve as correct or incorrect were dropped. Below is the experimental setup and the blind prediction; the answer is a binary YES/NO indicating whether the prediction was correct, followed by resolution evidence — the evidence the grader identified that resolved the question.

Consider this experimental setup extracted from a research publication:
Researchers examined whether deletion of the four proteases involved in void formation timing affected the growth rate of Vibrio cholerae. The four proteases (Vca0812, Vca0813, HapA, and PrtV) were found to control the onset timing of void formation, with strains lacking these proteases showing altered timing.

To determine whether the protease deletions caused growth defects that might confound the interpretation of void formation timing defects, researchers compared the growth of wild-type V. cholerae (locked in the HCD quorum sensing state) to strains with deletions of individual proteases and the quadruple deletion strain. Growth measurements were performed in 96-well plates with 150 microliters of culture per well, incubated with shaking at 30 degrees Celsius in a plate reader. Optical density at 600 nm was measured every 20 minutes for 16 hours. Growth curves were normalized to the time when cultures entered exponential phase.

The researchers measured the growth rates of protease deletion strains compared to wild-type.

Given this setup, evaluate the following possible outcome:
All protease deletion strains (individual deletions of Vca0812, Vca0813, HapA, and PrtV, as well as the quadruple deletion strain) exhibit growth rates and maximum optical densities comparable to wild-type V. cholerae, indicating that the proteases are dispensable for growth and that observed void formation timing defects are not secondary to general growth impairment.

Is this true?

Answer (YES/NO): YES